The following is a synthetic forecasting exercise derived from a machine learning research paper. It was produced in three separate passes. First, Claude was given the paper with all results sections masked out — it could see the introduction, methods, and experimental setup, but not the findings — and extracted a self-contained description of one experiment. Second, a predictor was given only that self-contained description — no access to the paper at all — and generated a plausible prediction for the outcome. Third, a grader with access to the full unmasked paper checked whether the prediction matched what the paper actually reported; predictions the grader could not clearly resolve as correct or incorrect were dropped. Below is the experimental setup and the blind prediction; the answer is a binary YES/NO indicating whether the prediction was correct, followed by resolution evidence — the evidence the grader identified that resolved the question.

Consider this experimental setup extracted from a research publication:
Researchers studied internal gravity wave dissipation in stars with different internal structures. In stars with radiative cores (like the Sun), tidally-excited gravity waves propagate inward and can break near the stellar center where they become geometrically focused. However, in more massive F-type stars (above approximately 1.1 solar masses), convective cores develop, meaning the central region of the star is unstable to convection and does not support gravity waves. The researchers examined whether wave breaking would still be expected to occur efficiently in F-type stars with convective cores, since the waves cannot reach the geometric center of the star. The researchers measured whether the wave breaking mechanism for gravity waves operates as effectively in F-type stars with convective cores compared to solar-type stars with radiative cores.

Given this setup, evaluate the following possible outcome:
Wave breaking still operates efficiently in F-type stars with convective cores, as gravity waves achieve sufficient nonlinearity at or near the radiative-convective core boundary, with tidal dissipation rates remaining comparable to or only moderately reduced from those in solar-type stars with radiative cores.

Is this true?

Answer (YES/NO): NO